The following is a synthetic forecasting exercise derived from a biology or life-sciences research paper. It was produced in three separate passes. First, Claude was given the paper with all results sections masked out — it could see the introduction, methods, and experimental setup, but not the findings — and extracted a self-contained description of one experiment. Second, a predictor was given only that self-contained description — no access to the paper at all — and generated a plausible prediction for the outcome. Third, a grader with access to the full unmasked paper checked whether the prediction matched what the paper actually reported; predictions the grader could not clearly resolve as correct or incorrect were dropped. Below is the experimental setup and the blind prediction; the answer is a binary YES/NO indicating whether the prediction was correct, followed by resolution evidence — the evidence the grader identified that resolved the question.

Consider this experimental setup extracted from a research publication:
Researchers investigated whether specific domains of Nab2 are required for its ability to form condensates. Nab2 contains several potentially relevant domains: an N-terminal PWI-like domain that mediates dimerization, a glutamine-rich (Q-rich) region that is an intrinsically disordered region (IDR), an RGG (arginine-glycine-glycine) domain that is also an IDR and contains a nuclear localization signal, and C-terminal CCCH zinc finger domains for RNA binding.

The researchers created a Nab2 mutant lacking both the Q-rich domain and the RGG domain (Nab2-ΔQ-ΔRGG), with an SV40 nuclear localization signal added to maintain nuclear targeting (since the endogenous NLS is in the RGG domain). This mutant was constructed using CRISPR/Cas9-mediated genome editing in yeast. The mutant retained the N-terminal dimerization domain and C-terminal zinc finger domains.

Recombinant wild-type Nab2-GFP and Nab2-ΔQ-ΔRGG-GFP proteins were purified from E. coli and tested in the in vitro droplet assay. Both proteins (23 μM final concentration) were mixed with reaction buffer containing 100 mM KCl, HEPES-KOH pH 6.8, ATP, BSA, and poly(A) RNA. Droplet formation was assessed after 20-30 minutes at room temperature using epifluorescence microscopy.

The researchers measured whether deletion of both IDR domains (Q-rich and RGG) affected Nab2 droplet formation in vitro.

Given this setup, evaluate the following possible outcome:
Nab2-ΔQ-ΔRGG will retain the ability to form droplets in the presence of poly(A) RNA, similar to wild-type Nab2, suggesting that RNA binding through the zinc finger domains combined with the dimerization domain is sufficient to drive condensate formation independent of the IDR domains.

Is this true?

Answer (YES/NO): NO